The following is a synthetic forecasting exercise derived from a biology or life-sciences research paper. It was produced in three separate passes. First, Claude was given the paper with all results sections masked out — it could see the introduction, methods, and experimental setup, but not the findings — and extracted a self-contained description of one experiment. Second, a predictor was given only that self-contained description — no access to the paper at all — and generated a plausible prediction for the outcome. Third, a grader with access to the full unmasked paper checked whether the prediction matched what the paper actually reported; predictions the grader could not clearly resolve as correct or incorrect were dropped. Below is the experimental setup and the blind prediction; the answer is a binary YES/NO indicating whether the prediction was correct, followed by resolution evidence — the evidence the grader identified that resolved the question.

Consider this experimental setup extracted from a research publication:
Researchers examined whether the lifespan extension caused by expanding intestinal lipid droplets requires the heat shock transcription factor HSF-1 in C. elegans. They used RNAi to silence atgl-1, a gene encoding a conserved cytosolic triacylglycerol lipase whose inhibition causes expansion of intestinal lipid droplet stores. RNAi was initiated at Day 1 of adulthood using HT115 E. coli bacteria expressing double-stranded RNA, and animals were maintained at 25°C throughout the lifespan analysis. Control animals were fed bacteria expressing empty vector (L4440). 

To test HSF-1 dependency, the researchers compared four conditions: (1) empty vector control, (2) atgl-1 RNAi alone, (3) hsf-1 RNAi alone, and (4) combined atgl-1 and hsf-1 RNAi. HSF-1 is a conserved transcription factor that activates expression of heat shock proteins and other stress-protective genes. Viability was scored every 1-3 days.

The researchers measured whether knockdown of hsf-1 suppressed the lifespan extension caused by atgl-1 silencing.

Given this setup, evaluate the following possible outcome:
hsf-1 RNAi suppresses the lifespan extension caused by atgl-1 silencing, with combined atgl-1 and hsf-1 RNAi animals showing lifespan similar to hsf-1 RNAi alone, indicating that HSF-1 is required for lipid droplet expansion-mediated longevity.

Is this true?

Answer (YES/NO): YES